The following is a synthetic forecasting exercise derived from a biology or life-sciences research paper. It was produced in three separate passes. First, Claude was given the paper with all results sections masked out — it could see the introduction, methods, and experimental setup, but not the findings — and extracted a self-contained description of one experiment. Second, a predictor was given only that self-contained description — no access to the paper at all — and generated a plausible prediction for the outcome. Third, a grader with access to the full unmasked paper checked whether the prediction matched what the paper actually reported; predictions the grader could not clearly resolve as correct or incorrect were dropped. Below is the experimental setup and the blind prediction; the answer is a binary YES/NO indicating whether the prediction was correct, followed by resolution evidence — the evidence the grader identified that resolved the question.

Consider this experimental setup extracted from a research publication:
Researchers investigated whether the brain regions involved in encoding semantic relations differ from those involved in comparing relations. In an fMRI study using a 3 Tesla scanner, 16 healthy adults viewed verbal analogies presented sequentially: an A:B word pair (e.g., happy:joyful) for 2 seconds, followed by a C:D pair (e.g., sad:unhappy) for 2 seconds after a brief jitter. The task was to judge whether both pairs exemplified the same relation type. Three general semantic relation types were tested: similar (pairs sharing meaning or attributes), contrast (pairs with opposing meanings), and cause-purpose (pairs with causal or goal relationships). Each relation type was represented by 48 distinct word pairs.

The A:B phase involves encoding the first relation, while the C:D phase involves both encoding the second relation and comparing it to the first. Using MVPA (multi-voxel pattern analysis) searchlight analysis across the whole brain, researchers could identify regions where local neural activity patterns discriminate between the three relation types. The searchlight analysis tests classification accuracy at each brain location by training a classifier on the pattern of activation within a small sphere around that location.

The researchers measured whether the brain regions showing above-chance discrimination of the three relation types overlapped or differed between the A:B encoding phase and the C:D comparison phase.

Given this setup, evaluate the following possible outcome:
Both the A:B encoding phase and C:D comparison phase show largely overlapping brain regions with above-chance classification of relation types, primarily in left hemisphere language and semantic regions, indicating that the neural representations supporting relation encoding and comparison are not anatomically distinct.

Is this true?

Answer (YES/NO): NO